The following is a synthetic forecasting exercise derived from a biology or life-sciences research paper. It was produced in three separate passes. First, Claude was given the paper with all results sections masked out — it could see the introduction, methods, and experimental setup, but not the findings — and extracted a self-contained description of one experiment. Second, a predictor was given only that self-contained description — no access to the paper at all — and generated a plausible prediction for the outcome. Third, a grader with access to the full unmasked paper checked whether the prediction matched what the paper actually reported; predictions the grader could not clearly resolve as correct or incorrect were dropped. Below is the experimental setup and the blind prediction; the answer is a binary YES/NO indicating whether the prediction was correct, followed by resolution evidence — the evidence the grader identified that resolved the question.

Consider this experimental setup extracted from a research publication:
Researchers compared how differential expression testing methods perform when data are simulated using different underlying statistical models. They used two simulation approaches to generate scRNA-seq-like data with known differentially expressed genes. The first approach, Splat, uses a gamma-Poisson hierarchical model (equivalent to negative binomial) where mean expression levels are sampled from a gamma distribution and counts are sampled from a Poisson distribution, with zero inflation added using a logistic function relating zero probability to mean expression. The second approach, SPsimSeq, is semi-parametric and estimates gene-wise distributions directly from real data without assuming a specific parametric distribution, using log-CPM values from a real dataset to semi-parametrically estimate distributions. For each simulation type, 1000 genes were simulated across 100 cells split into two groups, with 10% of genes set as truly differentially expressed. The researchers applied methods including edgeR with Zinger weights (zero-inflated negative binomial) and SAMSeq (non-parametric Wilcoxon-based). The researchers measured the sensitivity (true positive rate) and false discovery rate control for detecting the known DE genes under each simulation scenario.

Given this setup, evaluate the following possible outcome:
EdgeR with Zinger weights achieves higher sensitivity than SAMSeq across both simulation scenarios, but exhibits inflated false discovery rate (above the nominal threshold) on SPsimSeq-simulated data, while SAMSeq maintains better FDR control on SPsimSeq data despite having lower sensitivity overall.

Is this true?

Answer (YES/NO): NO